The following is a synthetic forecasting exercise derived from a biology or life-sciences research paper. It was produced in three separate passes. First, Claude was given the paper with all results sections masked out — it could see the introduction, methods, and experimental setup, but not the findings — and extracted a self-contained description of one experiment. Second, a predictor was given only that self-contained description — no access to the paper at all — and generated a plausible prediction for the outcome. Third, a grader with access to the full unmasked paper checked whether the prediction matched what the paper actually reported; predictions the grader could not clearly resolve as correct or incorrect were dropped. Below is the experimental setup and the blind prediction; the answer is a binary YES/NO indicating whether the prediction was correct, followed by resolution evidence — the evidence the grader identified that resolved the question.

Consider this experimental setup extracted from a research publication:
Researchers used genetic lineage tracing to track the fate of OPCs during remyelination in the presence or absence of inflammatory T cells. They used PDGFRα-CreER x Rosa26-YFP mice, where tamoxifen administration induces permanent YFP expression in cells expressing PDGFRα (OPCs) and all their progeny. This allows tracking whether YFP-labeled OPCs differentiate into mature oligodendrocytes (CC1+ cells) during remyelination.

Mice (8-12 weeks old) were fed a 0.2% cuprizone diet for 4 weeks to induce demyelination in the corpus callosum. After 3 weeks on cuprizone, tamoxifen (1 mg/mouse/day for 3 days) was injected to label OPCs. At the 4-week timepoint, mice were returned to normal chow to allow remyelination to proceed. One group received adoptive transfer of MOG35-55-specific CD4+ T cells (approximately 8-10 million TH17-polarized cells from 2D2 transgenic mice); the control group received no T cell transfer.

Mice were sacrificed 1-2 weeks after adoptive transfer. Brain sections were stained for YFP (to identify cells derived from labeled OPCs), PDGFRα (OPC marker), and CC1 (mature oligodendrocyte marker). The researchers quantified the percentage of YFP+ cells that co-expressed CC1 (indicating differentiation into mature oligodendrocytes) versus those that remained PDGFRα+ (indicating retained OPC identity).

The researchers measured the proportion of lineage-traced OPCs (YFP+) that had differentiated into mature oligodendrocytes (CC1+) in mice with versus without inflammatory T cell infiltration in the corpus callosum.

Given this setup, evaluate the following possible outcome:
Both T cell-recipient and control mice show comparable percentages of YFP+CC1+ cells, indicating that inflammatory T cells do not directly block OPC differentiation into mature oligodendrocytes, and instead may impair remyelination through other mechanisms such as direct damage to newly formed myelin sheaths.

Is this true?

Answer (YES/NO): NO